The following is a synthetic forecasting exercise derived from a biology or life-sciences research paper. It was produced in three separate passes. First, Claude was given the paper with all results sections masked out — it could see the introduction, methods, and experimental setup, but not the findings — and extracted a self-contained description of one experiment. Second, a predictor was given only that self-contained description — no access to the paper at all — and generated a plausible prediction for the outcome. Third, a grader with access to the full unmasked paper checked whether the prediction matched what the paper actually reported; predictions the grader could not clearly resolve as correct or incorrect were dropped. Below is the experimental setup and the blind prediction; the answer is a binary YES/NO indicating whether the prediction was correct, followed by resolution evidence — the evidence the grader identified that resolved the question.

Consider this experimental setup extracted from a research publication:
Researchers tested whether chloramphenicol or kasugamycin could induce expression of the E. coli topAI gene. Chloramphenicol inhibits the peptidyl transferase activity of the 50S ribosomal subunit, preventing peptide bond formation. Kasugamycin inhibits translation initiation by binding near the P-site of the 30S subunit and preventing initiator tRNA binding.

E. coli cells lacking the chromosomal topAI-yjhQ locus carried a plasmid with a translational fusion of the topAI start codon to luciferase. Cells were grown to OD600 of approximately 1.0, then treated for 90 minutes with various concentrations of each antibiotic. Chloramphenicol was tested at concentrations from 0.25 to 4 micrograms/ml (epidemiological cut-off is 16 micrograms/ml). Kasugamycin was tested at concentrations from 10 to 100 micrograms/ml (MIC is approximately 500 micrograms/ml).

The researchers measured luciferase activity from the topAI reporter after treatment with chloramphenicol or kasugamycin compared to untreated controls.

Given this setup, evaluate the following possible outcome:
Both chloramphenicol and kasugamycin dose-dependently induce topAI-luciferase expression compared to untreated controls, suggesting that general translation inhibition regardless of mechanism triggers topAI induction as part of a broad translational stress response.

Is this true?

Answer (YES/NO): NO